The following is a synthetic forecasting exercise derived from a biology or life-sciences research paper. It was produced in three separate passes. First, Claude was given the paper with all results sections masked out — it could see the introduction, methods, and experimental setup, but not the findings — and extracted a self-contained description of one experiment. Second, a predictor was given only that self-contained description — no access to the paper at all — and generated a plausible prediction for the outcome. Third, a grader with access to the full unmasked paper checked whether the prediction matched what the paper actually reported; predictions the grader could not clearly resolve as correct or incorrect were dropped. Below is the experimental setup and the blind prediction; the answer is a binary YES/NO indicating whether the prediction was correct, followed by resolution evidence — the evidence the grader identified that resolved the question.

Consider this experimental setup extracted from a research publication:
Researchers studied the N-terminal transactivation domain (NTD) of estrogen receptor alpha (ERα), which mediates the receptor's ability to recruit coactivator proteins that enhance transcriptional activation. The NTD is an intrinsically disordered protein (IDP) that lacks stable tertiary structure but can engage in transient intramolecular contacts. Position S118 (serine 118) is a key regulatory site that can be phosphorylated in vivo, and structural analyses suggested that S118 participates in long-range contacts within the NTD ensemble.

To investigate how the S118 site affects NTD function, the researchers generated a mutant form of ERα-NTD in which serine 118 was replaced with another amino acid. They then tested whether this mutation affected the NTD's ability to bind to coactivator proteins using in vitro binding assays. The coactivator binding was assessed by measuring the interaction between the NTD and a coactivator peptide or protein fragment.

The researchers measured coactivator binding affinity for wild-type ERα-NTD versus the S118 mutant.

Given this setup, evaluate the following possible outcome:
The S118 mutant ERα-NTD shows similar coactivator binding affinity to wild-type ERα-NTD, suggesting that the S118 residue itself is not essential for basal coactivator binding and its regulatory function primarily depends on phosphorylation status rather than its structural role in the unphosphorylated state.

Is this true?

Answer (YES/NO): NO